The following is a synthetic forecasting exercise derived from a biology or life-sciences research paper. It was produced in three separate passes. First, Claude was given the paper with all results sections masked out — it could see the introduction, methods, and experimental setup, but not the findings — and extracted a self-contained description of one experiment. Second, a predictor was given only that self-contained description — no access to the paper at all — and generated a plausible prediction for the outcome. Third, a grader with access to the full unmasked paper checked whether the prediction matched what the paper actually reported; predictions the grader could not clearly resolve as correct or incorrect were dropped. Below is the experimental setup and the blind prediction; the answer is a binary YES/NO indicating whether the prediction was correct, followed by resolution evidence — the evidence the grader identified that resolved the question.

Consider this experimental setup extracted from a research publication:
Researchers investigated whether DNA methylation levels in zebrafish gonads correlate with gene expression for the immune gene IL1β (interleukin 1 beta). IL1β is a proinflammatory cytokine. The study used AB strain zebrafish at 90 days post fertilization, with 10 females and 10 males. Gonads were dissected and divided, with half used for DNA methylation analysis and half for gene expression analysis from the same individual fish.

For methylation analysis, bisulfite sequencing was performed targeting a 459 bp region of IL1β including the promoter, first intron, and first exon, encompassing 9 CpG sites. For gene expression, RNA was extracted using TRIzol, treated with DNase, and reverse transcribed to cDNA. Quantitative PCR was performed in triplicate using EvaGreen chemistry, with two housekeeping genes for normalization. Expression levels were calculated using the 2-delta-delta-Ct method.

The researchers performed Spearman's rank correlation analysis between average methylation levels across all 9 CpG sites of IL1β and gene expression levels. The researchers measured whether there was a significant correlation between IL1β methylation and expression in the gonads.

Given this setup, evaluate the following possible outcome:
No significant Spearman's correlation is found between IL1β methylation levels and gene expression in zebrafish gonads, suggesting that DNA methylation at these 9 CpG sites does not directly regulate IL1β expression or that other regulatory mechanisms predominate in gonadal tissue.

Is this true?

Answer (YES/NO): YES